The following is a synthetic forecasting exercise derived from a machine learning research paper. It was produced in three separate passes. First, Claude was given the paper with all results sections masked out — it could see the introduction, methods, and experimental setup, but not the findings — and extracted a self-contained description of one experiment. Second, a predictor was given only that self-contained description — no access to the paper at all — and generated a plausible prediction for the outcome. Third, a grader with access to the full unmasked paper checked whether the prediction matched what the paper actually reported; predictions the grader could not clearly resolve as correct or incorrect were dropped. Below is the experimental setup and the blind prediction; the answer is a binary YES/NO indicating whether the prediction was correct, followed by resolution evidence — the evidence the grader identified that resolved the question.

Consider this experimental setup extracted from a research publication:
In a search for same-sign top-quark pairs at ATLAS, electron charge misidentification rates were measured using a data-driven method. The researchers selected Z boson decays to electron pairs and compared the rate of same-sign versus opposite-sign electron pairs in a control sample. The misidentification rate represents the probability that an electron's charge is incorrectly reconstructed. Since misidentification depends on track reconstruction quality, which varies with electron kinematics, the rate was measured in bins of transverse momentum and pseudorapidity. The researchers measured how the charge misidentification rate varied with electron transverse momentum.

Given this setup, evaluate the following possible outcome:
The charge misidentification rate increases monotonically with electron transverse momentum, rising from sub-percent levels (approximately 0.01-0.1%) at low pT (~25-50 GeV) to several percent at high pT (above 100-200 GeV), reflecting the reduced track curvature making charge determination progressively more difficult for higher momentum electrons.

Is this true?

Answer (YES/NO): NO